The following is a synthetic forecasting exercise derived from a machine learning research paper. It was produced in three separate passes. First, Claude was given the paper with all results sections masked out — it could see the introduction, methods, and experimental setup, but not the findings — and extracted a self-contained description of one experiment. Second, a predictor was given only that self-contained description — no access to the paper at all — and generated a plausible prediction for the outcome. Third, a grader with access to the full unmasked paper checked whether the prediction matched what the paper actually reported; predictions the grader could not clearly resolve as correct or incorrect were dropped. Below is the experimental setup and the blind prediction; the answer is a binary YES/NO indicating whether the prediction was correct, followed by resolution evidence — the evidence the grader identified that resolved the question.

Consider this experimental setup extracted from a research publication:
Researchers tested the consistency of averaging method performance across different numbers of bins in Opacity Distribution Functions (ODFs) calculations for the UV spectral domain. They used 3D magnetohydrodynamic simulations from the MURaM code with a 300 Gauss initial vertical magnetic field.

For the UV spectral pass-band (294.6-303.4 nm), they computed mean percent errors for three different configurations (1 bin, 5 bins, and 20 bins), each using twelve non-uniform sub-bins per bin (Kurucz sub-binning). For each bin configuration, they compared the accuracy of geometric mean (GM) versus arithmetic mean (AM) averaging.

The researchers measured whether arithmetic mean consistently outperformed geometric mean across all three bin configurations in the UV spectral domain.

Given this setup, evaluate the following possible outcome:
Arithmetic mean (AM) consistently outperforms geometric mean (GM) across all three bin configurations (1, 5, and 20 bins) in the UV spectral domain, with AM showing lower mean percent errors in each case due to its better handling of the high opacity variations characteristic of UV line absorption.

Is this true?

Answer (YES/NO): YES